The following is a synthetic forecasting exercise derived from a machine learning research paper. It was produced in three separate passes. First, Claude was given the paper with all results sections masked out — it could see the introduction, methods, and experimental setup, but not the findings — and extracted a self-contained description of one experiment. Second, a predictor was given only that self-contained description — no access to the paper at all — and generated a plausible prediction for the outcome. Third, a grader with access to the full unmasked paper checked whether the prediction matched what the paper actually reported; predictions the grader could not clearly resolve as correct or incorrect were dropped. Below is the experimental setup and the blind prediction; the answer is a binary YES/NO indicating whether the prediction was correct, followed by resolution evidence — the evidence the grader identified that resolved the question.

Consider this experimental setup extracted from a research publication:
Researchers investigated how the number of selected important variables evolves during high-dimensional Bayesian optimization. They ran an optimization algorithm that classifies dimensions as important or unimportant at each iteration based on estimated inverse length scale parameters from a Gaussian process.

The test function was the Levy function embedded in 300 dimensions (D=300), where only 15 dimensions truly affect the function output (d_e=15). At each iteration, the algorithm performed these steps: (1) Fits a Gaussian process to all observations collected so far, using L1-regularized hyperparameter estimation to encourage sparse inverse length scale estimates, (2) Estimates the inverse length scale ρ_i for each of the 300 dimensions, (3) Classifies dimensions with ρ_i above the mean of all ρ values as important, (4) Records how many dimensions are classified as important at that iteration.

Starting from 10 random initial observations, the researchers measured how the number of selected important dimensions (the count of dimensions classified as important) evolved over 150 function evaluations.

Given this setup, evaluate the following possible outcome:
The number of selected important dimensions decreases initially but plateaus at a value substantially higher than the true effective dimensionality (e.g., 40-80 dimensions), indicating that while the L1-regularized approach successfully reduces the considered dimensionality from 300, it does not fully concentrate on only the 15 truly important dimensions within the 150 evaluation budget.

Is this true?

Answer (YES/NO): NO